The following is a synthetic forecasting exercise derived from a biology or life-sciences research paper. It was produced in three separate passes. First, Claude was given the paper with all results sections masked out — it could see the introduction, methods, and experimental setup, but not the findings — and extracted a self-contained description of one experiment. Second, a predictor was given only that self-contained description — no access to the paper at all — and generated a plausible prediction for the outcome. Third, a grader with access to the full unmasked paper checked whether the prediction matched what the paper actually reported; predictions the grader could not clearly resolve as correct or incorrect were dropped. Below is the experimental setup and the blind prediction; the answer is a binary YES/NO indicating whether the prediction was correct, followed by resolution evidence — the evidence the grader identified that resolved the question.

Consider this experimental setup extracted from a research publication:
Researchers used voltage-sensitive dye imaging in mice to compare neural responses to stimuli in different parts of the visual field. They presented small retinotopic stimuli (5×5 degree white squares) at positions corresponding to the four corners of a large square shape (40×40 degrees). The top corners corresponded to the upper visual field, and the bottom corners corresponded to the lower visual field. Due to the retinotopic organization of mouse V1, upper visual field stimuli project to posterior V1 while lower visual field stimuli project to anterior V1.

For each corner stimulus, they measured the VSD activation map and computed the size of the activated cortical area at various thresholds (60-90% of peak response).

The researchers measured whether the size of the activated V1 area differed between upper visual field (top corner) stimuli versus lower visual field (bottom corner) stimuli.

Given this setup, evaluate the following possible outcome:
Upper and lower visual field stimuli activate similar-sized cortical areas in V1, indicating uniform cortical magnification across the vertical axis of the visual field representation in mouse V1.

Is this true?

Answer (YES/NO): NO